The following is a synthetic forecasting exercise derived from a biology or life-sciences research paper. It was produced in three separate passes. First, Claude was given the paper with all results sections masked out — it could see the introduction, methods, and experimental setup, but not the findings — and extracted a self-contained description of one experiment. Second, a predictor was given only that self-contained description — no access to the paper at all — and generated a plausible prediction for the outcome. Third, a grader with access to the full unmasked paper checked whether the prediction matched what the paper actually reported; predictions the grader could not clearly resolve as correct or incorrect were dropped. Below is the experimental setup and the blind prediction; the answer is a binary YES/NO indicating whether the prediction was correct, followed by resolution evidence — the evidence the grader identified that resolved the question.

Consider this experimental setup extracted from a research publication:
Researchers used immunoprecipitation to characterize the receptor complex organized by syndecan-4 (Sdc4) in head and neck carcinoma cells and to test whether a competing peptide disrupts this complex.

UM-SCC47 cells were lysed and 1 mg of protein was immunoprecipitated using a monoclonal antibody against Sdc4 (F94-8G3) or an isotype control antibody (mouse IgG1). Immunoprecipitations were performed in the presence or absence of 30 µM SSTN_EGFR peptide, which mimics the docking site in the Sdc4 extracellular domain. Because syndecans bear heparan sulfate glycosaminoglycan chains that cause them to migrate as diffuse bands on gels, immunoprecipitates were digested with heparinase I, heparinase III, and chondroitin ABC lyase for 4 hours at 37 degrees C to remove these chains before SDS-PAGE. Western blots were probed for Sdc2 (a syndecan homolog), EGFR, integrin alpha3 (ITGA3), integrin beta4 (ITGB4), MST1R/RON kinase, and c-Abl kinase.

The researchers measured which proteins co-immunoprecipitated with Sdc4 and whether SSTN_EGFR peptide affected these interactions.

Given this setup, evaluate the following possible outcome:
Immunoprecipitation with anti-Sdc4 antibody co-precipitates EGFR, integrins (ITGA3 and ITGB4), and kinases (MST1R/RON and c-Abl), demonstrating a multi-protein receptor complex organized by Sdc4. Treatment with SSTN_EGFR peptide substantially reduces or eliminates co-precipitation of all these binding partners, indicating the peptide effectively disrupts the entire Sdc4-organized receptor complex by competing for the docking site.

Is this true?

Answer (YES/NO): NO